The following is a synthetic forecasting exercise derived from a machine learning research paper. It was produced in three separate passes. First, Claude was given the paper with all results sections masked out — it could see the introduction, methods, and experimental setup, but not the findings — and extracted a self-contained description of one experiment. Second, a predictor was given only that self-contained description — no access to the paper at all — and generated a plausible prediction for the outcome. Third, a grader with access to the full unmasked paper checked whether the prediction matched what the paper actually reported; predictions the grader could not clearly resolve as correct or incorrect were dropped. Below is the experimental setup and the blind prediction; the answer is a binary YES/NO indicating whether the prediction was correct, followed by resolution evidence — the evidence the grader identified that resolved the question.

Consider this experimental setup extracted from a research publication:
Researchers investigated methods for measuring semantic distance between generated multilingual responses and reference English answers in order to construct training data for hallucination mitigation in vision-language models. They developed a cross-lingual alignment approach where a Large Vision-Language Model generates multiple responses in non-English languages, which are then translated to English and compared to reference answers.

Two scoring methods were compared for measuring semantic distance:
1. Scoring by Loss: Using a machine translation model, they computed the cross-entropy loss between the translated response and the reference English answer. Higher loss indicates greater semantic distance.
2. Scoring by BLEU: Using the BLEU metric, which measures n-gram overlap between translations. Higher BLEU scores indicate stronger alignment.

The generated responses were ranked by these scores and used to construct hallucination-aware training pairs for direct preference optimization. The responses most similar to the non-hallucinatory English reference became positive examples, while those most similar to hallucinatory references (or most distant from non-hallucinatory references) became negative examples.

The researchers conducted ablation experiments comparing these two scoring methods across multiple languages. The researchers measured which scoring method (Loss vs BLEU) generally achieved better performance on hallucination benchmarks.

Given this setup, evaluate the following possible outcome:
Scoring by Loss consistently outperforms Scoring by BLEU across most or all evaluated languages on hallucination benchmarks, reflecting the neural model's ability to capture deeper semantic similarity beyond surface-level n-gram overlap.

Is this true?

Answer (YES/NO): NO